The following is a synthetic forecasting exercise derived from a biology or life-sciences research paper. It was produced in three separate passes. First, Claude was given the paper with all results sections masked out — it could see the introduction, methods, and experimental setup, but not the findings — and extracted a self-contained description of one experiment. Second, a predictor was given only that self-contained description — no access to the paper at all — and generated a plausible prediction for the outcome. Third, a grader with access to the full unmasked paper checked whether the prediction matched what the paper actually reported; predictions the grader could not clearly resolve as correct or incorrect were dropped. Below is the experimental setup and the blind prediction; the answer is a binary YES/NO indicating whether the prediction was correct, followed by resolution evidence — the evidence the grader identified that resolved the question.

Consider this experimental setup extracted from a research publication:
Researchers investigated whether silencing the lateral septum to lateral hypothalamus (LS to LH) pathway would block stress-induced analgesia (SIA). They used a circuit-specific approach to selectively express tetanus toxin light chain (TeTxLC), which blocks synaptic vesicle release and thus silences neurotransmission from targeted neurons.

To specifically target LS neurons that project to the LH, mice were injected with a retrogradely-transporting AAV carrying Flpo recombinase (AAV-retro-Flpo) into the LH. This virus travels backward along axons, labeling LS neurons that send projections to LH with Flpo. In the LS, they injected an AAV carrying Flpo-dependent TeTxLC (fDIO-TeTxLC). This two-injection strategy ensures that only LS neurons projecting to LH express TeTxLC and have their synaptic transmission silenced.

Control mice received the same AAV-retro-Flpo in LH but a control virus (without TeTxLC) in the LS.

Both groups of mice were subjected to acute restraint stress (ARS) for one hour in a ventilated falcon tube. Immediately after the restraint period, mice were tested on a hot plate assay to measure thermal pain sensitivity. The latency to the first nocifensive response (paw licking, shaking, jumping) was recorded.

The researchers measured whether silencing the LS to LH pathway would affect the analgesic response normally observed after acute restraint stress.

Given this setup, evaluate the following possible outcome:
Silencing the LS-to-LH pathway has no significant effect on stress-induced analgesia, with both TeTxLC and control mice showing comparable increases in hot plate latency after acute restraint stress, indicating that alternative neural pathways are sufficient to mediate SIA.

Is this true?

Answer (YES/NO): NO